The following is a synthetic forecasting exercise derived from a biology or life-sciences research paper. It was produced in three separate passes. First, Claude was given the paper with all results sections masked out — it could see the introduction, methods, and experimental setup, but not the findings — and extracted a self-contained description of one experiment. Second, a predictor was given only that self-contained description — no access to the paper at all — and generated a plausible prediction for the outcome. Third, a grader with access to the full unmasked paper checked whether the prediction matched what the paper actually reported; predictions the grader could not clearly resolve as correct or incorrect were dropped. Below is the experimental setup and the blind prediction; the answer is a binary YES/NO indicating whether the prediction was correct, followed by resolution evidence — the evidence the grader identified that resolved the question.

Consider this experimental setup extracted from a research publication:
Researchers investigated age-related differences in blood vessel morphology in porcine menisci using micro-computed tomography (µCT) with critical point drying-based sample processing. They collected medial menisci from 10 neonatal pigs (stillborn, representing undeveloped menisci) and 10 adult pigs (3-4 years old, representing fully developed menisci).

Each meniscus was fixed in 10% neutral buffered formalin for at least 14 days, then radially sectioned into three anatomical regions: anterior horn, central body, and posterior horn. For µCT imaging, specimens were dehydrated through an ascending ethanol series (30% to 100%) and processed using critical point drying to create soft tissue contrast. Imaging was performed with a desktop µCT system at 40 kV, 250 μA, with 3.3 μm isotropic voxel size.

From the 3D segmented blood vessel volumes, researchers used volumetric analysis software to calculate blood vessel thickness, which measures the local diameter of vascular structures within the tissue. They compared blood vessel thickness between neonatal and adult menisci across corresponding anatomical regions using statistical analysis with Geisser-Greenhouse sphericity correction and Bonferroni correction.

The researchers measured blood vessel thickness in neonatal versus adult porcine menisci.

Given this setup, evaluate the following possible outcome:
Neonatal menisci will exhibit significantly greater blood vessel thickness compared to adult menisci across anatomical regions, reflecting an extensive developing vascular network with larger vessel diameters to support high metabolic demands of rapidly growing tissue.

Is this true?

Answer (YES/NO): NO